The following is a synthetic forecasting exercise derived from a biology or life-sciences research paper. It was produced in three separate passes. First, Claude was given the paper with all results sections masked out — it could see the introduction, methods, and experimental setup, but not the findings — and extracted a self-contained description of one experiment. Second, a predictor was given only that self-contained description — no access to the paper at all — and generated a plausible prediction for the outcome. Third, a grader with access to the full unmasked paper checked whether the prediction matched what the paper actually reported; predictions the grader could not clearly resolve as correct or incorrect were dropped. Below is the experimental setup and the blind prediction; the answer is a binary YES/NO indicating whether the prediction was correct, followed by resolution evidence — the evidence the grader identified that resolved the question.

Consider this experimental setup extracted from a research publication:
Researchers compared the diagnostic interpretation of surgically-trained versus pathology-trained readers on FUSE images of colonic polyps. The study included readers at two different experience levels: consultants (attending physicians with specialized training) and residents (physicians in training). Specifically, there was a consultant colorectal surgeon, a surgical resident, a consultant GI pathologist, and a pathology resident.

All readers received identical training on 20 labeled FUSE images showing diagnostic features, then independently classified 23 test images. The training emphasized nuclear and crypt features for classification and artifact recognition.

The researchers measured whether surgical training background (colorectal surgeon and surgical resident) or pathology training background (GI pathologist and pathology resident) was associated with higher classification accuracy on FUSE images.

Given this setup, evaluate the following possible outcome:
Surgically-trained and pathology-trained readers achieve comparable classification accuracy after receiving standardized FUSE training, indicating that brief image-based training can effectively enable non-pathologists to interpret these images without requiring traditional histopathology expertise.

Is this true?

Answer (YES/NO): NO